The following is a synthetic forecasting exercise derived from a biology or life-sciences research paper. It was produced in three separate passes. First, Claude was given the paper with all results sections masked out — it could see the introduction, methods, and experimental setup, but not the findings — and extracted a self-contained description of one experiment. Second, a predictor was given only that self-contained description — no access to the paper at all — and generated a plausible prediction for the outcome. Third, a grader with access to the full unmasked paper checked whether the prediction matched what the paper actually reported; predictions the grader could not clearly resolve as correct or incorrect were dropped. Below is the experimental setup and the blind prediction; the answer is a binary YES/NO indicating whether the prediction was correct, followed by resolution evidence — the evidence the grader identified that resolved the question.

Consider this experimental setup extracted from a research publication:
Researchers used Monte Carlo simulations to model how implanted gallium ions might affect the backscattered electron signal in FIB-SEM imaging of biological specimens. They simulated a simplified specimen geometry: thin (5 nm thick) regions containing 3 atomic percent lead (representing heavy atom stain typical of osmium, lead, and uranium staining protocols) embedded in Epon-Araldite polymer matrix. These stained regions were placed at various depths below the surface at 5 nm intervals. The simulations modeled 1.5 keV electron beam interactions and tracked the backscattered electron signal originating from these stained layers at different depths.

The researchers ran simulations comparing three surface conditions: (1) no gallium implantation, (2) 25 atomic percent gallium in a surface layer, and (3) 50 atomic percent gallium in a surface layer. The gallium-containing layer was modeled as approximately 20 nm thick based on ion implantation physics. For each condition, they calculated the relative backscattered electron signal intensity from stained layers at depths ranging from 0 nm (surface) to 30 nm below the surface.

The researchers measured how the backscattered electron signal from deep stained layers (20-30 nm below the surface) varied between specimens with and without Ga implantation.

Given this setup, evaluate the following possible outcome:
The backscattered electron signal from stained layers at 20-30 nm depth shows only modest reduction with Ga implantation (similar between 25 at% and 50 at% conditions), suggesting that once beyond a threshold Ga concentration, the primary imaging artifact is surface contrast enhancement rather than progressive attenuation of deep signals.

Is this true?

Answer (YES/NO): NO